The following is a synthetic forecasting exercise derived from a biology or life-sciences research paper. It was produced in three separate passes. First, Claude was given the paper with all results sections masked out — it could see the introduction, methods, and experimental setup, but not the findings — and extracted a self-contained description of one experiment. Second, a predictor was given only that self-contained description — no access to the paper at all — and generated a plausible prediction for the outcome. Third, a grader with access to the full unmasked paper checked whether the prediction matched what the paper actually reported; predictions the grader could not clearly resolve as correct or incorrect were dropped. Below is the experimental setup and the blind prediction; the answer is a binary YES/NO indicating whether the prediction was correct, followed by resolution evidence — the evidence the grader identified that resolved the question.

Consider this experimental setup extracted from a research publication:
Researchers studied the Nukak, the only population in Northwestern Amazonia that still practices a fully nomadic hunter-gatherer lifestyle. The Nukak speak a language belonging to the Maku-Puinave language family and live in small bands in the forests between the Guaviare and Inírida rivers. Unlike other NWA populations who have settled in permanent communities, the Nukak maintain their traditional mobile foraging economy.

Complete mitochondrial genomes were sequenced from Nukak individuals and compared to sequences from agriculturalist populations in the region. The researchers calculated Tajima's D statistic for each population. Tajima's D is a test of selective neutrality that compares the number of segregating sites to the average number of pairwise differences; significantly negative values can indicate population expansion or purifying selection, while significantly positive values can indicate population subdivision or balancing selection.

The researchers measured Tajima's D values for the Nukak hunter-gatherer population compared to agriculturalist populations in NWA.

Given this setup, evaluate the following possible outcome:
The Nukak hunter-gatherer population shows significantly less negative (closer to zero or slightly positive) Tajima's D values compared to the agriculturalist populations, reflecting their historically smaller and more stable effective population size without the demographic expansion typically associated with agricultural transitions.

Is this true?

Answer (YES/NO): NO